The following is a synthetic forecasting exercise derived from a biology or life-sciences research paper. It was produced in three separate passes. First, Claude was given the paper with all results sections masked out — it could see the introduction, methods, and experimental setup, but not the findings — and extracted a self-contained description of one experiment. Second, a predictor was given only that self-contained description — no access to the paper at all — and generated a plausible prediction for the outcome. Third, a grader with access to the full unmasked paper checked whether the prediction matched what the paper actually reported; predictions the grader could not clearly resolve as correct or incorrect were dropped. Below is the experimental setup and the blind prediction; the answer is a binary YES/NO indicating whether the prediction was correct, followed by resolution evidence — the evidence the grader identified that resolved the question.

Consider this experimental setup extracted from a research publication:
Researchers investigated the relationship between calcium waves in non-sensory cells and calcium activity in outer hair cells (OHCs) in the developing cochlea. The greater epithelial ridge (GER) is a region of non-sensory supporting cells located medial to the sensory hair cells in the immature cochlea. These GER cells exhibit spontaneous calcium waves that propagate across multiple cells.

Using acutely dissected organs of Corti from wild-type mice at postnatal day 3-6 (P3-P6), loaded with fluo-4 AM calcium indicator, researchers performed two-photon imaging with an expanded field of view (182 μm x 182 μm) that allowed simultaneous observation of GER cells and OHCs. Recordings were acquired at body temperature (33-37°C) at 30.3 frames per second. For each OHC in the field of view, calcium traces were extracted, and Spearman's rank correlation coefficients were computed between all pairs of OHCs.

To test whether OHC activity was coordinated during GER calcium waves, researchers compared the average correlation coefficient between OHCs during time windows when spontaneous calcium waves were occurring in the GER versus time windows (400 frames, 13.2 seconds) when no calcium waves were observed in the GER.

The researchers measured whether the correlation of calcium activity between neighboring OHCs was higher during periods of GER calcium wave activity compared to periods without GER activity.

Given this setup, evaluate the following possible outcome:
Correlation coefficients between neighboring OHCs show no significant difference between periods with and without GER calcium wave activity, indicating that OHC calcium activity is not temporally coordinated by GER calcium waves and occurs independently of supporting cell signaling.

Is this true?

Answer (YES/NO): NO